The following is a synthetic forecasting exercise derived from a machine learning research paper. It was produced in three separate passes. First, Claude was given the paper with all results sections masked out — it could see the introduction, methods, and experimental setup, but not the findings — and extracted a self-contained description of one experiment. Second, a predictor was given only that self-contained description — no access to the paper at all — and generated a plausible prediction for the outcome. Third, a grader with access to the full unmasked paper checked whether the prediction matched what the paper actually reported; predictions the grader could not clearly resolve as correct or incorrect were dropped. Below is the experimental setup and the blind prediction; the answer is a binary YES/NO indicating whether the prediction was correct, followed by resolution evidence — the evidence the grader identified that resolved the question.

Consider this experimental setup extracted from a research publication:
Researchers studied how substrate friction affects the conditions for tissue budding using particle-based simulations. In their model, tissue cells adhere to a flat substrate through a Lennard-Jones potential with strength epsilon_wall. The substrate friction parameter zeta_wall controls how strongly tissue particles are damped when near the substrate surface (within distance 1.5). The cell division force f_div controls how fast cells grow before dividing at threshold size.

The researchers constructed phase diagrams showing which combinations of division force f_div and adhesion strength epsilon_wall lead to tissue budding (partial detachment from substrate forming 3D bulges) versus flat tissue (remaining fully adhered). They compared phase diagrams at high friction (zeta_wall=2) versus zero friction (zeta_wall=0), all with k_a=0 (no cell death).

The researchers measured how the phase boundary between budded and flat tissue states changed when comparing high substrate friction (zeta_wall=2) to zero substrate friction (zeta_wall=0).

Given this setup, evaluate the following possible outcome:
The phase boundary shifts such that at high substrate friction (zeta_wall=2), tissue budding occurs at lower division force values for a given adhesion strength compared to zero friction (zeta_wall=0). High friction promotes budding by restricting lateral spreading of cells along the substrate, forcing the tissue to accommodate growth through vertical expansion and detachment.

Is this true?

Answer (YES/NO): YES